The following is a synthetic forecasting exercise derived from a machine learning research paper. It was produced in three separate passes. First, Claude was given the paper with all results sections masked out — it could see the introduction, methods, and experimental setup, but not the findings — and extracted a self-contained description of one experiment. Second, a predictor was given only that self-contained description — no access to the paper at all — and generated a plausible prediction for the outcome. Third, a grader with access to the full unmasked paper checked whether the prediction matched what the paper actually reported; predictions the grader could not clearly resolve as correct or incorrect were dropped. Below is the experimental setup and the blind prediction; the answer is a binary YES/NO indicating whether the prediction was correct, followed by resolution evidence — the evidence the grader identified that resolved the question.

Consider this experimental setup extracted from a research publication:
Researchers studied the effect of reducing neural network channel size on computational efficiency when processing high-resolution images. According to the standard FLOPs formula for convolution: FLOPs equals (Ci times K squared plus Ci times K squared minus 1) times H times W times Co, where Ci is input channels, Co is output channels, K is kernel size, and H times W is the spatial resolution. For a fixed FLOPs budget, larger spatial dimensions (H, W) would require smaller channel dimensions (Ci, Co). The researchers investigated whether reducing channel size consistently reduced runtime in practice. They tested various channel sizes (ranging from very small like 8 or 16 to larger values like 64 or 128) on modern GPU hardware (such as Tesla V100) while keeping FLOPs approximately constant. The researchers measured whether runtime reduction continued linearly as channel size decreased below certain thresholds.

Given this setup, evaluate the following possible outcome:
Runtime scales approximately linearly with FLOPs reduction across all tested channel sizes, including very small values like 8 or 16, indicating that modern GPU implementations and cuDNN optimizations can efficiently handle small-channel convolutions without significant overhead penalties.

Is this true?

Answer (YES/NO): NO